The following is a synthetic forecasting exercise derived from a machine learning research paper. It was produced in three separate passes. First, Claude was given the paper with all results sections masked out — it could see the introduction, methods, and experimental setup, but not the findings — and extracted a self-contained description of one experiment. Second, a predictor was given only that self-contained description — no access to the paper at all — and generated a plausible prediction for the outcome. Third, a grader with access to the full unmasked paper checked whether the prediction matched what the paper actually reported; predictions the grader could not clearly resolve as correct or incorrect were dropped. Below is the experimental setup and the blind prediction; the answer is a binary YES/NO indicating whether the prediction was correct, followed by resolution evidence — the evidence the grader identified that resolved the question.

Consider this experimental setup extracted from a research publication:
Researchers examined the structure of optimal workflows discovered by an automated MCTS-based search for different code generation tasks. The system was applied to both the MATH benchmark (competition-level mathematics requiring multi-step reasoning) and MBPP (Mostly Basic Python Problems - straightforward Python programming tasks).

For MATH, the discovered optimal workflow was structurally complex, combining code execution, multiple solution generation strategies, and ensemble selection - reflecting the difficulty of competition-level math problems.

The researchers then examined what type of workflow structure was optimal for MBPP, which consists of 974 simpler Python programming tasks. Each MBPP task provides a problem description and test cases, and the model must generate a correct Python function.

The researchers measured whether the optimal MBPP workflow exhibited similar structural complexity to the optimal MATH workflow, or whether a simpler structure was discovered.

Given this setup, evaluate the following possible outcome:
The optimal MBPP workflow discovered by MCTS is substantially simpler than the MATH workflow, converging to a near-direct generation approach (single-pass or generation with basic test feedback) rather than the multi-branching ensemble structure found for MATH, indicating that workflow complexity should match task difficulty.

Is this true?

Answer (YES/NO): NO